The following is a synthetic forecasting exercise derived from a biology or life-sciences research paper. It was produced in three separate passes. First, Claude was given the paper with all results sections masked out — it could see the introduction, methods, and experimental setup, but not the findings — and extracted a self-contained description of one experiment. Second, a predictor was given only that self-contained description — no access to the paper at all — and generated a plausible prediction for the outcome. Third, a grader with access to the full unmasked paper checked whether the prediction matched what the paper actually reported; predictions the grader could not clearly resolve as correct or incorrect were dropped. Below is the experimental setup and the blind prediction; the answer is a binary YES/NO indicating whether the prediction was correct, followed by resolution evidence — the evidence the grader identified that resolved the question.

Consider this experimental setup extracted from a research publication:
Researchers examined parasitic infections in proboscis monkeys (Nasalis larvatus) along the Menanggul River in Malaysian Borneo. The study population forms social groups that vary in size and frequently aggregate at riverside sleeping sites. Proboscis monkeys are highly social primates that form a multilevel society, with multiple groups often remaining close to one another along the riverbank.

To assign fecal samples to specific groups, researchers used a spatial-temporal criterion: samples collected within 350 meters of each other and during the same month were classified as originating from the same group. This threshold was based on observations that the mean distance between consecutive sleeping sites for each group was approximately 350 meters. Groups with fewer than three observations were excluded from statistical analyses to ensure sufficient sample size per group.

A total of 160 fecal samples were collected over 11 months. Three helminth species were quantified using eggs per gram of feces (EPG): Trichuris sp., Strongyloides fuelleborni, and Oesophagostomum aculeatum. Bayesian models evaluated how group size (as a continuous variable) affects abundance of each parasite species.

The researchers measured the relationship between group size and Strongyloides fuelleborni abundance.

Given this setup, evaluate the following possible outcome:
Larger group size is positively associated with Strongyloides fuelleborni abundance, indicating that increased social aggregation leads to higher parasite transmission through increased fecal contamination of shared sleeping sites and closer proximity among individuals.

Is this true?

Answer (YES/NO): NO